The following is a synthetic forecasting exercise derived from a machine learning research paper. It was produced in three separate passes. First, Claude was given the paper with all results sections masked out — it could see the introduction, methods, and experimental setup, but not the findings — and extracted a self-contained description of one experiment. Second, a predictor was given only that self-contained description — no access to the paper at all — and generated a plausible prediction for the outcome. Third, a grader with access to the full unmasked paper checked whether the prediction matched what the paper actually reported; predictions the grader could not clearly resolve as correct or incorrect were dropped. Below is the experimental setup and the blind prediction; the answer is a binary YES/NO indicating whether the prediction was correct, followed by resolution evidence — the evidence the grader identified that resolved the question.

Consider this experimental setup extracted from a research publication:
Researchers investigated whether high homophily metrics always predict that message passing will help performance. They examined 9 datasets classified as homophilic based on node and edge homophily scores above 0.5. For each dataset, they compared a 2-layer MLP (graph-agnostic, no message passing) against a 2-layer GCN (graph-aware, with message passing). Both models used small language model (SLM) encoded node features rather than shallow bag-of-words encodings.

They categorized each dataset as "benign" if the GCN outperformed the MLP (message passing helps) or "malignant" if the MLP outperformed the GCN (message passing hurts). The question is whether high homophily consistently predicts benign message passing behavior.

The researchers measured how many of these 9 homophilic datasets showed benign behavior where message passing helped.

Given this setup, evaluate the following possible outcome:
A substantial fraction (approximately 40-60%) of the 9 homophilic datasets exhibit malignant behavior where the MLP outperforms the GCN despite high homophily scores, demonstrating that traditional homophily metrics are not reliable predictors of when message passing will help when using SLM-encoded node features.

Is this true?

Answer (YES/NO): NO